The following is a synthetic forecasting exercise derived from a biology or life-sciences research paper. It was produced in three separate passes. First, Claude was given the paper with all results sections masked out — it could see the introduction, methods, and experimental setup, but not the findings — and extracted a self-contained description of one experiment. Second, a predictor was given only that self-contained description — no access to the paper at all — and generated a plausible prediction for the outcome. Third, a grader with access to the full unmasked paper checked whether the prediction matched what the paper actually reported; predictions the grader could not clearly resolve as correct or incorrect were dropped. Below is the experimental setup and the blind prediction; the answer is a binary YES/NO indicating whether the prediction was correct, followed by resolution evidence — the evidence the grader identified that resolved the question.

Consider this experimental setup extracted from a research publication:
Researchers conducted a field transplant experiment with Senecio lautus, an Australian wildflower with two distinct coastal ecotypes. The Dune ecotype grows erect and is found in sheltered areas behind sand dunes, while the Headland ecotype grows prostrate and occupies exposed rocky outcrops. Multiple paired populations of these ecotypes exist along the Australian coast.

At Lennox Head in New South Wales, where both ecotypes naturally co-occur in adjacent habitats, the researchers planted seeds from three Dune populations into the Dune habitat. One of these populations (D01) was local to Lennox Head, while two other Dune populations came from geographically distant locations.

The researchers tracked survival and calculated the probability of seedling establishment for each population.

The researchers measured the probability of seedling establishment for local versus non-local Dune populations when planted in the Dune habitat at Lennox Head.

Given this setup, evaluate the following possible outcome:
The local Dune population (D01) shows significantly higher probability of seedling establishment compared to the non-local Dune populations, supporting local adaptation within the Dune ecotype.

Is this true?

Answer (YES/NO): NO